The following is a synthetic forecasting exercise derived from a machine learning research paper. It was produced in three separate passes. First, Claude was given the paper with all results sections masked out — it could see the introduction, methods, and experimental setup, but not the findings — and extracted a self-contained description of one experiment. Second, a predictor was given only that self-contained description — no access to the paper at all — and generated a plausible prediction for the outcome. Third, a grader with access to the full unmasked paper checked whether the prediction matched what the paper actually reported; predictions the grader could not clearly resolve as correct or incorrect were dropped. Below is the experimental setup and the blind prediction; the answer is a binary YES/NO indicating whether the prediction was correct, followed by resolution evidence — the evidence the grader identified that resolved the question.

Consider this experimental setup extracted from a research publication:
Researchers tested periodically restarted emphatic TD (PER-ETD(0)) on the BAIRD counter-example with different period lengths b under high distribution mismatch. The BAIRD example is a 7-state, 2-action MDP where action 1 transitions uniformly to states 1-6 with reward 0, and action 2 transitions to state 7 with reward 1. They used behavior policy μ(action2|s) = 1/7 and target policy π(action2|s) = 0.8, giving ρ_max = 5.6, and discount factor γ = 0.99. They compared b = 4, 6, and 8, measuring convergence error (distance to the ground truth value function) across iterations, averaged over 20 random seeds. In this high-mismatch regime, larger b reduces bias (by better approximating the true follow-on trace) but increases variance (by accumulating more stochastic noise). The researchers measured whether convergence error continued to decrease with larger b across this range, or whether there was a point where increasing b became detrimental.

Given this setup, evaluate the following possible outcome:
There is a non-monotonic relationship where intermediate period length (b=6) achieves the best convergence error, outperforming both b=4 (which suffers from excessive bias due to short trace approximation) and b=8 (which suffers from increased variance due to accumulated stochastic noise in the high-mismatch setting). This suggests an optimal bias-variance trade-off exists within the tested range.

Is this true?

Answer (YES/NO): NO